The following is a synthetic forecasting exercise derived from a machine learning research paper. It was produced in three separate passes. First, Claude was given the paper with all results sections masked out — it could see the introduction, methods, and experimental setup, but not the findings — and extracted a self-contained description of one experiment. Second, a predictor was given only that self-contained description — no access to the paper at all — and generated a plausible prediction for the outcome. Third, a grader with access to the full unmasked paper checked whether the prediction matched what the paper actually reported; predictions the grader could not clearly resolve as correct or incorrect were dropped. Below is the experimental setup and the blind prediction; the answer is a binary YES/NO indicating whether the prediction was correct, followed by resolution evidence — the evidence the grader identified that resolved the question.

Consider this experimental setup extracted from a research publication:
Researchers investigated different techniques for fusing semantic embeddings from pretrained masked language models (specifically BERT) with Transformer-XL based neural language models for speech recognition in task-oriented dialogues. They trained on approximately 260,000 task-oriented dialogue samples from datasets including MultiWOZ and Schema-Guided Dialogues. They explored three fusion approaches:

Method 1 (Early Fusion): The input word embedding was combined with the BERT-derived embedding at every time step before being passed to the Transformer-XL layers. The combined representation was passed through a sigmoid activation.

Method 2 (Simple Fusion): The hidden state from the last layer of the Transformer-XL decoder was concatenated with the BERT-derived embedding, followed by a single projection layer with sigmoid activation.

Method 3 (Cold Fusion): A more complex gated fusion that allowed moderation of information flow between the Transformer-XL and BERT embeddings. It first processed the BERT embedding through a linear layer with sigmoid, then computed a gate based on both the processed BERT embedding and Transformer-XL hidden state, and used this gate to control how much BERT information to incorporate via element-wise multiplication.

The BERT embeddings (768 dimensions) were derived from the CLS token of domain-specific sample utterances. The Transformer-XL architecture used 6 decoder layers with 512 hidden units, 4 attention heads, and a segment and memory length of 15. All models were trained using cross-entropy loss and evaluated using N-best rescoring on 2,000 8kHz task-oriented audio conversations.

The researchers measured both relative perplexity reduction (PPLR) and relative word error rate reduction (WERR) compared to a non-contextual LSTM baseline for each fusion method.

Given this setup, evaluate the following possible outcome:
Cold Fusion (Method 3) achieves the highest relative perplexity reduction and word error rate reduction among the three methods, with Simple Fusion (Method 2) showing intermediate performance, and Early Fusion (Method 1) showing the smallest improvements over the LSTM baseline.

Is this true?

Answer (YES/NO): NO